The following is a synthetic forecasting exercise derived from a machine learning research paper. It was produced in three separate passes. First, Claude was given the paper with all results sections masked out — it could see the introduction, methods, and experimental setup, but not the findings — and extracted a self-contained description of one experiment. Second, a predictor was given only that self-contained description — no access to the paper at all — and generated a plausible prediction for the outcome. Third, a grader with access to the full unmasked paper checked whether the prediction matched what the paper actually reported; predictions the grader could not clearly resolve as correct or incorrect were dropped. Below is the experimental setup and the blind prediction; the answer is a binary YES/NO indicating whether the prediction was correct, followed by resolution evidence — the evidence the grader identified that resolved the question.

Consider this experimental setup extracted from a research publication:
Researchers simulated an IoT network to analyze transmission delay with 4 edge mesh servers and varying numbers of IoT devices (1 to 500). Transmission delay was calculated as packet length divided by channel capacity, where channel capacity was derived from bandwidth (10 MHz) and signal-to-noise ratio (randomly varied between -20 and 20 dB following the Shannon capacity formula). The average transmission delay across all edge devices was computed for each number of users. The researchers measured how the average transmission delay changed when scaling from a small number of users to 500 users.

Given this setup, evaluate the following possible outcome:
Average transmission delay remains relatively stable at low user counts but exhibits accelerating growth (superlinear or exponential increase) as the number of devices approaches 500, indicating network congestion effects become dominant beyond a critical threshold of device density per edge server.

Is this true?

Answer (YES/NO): NO